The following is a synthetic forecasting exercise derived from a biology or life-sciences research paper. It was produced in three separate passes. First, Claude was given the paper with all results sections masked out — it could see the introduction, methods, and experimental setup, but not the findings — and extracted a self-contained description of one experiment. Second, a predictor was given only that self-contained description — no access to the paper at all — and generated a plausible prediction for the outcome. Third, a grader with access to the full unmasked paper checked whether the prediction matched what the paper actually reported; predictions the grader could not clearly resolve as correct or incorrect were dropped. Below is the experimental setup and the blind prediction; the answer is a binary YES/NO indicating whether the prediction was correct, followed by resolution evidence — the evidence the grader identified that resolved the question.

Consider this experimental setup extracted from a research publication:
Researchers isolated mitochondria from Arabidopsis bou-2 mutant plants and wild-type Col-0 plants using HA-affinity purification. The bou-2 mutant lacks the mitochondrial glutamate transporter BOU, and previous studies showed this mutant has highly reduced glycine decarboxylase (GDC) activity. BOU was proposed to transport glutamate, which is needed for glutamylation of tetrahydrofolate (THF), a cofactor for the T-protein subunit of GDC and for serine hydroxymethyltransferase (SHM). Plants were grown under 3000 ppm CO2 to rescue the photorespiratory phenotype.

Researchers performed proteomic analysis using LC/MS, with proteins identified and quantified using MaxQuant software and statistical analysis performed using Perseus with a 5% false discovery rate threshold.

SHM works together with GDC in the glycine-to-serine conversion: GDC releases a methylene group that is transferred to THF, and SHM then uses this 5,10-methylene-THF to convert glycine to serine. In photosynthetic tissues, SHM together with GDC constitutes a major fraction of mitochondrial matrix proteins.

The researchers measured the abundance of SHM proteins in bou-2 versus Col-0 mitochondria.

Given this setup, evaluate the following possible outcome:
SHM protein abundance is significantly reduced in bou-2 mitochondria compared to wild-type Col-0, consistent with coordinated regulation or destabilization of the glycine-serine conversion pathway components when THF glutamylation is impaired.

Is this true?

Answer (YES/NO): NO